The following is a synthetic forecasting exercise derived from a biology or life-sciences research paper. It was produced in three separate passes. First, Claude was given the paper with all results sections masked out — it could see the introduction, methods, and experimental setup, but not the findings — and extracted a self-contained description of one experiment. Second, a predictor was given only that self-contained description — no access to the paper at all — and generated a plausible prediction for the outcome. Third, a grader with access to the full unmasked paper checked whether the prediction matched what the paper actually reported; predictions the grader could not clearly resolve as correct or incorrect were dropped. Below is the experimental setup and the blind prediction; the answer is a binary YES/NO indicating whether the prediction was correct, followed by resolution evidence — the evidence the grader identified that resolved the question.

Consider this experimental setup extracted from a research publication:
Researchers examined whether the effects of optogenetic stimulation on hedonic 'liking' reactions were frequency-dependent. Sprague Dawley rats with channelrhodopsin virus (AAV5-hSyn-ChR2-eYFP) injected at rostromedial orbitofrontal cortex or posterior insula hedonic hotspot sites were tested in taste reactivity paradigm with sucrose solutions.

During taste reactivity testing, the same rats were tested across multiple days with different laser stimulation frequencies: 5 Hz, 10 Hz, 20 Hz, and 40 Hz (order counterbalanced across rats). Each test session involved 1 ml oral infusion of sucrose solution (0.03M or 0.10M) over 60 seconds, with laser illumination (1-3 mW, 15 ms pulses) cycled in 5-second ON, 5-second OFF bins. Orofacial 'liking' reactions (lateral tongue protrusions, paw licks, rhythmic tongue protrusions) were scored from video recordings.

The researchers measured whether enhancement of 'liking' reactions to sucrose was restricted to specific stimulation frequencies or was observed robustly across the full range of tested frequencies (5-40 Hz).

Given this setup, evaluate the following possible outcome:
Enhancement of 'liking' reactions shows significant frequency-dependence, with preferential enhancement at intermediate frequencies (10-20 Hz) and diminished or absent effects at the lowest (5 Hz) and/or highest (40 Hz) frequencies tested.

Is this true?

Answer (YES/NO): NO